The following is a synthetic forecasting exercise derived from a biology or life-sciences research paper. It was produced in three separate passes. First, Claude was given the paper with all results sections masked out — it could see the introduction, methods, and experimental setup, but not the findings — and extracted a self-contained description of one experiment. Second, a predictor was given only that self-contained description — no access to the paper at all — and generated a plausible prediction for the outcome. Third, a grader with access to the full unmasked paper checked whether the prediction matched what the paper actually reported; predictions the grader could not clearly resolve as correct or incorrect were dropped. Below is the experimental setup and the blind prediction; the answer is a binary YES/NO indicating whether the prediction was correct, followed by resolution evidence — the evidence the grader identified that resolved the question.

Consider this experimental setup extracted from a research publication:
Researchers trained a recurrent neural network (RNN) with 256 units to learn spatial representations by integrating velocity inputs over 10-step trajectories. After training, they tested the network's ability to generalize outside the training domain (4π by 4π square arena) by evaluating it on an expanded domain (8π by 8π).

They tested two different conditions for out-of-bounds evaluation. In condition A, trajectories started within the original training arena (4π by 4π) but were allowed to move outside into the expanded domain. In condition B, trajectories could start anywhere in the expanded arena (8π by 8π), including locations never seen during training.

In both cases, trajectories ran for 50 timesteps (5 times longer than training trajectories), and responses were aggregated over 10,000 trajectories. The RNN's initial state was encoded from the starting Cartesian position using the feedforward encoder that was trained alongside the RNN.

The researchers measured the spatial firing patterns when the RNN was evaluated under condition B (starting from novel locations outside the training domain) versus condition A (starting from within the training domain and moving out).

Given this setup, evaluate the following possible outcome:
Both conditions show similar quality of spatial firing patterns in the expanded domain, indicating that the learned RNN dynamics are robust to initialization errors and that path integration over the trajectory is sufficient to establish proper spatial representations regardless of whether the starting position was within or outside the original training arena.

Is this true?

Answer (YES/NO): NO